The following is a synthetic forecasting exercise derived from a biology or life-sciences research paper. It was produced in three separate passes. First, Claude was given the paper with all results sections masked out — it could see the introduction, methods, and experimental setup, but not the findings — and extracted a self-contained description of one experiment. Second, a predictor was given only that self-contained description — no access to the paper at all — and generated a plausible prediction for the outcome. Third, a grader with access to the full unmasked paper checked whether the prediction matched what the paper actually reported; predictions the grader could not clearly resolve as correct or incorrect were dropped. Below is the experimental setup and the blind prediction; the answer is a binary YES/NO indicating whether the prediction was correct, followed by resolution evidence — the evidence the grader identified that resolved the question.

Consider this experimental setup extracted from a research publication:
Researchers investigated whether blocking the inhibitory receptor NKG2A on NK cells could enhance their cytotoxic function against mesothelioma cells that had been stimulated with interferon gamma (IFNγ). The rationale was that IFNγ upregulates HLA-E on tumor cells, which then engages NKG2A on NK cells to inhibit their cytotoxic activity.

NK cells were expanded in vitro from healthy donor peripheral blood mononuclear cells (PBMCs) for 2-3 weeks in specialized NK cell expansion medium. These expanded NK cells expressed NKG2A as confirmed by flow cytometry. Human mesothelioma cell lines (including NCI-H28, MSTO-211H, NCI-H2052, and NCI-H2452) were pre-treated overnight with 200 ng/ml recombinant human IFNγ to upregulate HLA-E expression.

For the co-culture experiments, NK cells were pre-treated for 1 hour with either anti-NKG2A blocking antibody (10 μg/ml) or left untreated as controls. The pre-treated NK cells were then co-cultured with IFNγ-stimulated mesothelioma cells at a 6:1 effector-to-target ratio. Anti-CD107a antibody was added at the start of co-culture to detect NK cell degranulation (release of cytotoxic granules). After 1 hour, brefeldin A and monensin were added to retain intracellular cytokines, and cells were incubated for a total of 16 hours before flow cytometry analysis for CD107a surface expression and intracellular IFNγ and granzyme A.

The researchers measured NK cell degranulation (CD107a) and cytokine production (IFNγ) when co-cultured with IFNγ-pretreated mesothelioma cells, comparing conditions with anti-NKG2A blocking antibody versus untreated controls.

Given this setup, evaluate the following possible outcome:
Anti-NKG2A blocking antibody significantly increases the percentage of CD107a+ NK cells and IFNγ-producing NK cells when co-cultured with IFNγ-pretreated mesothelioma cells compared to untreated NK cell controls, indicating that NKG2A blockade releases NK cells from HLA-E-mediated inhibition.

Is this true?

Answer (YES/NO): YES